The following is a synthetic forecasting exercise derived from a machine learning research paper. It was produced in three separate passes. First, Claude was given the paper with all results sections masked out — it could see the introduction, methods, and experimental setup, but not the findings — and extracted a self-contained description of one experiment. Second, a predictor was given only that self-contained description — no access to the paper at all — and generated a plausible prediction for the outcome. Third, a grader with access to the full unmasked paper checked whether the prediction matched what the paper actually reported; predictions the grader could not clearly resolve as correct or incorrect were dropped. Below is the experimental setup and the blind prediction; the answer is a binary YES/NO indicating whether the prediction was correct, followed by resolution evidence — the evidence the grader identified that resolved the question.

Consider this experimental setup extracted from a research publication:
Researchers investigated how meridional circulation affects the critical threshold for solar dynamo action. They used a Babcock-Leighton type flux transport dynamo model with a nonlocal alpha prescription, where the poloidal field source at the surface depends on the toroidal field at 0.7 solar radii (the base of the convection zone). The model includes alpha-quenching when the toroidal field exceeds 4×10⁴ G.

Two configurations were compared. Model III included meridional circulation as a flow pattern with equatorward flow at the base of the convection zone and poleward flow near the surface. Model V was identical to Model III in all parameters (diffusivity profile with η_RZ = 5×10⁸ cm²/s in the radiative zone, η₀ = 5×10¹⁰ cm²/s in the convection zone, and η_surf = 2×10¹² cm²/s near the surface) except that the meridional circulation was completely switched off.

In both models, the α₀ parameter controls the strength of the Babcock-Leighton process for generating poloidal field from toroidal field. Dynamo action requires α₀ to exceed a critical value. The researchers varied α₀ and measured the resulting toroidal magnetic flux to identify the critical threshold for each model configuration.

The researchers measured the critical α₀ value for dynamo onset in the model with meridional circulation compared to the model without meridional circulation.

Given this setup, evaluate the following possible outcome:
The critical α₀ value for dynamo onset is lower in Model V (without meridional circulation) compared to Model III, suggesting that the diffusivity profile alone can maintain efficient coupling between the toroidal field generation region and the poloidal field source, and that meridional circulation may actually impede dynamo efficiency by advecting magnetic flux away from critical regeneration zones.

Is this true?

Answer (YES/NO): NO